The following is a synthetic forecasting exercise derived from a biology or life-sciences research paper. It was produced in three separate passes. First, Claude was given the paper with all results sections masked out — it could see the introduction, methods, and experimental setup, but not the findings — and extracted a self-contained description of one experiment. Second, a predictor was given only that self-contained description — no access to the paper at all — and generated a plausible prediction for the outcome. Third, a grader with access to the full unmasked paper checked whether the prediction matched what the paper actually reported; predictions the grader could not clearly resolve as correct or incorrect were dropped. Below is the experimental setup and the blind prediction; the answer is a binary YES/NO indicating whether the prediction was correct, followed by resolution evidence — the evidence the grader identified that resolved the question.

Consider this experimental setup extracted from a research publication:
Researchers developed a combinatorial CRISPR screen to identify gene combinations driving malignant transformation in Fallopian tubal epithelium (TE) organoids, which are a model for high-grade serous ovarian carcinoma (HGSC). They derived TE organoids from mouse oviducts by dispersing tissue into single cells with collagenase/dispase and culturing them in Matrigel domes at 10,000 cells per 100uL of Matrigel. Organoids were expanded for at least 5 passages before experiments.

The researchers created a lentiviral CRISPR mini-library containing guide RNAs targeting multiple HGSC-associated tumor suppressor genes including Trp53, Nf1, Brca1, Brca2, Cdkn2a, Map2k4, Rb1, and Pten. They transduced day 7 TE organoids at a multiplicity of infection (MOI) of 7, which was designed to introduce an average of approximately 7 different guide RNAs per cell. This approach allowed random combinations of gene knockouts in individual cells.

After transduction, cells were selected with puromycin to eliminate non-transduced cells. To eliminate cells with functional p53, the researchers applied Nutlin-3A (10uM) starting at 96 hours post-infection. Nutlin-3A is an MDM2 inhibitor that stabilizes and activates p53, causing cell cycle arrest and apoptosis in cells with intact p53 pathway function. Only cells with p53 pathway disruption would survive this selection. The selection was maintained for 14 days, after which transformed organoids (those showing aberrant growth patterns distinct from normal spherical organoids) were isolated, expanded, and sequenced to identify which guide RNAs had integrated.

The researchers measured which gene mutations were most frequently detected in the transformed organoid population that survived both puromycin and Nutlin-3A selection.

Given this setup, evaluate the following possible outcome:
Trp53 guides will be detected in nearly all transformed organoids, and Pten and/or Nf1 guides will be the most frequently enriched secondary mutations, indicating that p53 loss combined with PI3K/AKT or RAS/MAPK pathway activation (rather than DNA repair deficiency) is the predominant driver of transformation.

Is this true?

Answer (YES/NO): NO